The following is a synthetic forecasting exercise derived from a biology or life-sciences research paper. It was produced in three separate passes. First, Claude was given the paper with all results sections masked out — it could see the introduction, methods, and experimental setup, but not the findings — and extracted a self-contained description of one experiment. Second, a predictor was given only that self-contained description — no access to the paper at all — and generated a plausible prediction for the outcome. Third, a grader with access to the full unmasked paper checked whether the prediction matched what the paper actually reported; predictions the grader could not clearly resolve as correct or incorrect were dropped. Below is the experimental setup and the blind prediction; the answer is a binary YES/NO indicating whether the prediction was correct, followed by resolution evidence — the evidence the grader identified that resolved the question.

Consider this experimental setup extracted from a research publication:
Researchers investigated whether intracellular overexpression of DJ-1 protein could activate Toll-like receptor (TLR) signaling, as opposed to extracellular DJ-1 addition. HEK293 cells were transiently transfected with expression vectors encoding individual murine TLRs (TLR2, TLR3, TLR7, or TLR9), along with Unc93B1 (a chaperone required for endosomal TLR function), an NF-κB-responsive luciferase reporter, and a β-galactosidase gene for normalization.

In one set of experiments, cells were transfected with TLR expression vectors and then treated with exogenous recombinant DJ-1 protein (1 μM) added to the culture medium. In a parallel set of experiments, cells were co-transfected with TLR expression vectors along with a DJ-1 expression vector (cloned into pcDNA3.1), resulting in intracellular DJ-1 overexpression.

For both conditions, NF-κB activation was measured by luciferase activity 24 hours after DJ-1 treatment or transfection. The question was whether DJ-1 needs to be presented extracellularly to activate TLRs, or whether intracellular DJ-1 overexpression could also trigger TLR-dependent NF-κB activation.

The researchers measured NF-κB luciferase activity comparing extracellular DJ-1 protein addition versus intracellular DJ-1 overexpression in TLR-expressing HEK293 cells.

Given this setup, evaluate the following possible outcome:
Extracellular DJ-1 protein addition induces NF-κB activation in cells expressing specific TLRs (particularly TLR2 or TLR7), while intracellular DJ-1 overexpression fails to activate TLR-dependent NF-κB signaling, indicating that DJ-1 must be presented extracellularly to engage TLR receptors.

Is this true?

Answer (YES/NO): NO